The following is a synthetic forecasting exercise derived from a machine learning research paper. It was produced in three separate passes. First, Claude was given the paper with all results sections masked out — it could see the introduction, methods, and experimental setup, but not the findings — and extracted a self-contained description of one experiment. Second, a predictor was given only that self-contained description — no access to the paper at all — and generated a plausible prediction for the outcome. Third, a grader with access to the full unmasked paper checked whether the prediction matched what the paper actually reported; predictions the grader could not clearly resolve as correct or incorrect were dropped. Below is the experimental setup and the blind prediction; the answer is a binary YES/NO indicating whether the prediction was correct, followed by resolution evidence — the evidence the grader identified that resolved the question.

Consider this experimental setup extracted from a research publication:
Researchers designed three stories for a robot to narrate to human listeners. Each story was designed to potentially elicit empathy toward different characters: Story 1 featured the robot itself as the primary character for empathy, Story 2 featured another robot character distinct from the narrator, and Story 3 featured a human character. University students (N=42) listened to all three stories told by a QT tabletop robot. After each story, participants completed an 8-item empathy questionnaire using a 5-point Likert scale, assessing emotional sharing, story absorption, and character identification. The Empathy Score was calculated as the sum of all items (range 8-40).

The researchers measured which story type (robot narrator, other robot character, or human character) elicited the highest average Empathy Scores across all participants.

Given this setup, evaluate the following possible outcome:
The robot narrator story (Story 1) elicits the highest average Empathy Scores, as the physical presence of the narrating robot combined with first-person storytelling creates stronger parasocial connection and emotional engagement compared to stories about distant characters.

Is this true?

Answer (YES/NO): NO